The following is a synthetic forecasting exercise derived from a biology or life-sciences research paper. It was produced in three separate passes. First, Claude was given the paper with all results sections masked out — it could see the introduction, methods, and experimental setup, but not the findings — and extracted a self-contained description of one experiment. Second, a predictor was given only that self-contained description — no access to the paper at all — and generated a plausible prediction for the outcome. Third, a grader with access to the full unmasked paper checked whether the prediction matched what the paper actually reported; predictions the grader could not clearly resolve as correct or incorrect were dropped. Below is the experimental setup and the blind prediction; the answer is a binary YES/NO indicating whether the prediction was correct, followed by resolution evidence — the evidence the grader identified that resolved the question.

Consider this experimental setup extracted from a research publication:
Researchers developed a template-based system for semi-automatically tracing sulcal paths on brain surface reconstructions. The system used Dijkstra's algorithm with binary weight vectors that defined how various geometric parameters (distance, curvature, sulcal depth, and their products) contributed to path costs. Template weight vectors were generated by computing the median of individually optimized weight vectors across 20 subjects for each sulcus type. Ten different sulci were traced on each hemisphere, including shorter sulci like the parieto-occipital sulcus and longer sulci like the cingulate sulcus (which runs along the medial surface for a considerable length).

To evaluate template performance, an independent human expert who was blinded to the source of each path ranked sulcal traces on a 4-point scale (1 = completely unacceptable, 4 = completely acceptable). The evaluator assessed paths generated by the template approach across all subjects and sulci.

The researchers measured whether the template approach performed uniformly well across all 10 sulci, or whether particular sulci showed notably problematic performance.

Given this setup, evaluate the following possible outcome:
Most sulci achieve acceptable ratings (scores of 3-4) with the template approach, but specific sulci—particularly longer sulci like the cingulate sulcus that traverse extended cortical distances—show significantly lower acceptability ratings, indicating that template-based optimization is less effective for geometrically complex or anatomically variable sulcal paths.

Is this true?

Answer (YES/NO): YES